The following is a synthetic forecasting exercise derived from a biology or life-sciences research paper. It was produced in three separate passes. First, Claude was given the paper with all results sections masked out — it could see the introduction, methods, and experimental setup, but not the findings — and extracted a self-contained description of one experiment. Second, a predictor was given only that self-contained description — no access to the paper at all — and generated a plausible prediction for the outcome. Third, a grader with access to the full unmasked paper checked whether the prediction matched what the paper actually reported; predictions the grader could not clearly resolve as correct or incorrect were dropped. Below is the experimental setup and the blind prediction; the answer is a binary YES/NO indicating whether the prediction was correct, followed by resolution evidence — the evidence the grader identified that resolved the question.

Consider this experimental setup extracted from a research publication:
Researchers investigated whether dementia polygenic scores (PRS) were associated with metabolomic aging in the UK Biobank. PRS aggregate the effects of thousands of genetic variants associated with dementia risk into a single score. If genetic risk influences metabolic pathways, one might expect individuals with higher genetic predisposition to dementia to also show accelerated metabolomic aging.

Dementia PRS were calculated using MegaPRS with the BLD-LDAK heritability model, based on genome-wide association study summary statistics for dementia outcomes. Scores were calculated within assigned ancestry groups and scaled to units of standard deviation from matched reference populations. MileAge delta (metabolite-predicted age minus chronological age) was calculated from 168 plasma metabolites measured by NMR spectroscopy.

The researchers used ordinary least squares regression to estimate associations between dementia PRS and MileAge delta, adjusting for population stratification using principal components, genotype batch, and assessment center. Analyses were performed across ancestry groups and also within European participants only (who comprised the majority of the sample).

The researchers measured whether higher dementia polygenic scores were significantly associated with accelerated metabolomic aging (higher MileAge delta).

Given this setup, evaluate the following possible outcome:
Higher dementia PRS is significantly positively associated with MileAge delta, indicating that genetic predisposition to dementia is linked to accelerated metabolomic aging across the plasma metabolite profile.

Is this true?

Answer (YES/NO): NO